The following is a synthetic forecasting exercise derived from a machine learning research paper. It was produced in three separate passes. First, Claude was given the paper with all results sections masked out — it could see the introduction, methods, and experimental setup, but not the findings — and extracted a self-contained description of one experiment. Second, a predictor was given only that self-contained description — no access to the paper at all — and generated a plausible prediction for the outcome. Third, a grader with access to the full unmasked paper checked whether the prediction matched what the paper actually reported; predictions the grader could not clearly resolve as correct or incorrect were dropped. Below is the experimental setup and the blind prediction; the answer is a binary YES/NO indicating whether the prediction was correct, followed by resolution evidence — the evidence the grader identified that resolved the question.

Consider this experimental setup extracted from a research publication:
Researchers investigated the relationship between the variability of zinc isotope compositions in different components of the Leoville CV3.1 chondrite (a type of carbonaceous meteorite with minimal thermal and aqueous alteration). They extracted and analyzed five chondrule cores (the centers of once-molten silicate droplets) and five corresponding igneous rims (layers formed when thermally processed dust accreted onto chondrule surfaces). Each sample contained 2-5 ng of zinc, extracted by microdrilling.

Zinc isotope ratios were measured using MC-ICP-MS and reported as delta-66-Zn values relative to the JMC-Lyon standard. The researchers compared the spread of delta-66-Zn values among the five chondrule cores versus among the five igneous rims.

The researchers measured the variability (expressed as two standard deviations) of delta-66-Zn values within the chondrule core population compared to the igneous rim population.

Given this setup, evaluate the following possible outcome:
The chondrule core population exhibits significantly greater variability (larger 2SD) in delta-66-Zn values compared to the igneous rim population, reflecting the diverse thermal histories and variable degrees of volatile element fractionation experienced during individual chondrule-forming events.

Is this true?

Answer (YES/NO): NO